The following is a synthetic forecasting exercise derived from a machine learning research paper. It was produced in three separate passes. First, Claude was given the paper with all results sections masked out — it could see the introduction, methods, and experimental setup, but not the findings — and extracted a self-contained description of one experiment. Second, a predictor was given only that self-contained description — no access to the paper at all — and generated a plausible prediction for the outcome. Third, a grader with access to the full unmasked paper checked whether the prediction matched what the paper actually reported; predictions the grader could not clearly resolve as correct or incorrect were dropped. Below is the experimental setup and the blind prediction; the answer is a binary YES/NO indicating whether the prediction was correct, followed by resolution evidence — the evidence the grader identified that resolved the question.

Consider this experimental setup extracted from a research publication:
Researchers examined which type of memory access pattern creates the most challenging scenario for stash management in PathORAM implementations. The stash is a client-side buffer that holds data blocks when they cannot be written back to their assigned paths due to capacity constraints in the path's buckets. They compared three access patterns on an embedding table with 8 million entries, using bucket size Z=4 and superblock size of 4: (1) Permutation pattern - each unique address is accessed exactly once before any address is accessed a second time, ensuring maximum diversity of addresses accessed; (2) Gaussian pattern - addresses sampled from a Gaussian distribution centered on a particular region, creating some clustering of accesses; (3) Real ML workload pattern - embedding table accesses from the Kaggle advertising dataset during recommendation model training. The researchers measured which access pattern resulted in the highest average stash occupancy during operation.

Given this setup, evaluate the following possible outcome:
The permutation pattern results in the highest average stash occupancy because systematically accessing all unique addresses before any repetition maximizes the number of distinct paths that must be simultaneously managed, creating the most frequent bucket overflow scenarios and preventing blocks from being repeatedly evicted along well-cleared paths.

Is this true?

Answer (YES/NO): YES